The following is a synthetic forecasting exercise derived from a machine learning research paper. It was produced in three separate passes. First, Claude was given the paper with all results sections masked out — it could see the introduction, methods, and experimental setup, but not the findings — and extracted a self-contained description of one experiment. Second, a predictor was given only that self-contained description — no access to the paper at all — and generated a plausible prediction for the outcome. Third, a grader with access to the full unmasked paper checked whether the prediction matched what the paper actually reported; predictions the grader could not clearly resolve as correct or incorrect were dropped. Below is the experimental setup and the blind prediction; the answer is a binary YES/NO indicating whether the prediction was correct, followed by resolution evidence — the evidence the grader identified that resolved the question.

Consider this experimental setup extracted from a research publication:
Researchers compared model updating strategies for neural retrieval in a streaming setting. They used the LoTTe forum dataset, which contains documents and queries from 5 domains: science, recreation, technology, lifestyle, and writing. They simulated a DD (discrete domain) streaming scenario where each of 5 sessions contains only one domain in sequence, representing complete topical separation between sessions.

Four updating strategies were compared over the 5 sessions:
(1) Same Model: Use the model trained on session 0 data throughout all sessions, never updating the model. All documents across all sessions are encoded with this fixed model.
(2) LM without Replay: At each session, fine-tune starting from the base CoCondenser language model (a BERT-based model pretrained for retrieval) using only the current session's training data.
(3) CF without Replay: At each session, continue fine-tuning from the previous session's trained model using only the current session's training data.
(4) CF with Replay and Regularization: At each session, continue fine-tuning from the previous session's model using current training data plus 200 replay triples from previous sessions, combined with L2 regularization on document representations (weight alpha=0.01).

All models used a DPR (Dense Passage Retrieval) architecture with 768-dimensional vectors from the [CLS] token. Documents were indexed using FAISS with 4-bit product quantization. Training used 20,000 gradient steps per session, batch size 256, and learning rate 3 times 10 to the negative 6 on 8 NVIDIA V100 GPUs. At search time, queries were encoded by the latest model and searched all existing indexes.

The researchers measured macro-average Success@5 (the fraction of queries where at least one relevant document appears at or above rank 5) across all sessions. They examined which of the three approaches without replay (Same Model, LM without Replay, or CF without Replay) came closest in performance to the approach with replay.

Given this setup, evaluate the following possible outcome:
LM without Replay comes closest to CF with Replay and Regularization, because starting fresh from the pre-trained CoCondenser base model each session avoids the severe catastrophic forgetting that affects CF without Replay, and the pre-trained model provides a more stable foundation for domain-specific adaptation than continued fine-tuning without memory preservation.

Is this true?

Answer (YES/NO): NO